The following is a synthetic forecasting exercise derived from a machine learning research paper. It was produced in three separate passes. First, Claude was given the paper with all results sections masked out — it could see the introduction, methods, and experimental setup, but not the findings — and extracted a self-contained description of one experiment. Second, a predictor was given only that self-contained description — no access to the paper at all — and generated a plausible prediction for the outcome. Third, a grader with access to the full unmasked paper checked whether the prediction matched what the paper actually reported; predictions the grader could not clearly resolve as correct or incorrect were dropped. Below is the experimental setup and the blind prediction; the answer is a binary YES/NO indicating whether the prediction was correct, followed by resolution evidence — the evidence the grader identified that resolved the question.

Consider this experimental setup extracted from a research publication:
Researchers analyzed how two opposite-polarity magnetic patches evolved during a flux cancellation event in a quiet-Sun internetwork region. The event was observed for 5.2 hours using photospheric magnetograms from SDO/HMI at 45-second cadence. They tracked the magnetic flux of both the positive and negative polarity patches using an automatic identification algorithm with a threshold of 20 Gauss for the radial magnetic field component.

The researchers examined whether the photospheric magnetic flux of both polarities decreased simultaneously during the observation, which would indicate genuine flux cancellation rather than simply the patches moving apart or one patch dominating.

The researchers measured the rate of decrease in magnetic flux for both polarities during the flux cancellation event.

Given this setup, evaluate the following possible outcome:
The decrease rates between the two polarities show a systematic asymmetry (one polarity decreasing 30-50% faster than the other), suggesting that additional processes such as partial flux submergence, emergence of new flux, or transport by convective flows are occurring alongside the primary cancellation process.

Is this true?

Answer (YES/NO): NO